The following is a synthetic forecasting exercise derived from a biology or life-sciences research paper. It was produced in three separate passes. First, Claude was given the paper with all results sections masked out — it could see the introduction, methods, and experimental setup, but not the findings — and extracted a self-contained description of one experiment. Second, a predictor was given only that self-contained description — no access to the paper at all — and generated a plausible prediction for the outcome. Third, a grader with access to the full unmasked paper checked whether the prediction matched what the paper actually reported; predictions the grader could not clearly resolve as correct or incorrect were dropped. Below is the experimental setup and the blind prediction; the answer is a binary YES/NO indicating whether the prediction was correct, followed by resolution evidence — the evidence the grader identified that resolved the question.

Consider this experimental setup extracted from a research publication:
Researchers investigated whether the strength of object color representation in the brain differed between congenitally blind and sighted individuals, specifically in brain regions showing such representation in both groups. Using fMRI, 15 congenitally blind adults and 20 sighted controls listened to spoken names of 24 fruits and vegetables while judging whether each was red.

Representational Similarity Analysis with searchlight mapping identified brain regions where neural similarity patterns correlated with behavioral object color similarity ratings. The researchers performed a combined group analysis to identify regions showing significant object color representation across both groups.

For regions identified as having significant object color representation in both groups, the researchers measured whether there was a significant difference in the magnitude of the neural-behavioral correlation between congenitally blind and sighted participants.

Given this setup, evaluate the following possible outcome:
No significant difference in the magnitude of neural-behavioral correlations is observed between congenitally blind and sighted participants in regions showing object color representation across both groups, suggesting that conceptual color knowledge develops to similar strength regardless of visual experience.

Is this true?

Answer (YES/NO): YES